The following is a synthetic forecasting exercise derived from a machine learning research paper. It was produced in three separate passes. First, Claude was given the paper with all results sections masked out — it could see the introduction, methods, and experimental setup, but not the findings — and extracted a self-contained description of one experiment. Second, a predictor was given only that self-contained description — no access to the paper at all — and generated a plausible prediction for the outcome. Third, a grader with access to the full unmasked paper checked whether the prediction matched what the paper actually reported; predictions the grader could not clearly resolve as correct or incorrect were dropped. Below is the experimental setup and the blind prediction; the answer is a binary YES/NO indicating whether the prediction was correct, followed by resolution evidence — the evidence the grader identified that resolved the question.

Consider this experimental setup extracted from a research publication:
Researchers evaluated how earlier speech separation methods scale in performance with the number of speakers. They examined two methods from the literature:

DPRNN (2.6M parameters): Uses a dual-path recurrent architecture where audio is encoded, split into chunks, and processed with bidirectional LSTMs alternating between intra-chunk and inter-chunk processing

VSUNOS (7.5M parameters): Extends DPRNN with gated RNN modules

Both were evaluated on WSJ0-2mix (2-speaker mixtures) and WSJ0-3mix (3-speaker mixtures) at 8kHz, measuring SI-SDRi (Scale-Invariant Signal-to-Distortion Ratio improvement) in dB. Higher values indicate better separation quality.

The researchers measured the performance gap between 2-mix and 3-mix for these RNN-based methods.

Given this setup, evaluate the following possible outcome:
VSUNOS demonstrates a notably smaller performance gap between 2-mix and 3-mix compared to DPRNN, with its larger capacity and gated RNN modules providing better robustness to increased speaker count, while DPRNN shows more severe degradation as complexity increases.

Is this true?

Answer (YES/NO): YES